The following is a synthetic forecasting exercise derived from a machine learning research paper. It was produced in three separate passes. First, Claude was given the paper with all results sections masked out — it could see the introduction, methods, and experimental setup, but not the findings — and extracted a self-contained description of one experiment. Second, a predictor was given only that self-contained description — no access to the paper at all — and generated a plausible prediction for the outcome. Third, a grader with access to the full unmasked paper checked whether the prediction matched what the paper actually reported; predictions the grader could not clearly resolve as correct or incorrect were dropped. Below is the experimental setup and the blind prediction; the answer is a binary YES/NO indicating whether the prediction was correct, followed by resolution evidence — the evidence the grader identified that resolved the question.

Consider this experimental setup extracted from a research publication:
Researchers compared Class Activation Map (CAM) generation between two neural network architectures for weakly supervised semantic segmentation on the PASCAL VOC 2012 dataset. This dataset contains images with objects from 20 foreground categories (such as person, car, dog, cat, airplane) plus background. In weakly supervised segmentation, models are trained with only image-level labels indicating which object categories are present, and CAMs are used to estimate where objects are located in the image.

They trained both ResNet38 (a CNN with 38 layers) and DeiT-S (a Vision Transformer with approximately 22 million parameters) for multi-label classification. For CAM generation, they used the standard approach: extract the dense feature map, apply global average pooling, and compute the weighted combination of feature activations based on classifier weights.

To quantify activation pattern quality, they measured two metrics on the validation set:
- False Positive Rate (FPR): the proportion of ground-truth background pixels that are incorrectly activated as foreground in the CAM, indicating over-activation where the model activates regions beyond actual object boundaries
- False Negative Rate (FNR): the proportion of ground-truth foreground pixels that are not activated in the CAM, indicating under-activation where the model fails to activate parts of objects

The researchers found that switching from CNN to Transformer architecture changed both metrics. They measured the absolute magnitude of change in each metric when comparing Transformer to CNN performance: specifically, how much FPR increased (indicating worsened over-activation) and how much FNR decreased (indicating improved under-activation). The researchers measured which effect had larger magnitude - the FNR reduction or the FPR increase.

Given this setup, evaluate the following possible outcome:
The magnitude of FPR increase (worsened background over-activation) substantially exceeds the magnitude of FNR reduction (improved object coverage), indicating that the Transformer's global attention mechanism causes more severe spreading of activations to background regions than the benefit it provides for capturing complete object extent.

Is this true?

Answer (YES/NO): NO